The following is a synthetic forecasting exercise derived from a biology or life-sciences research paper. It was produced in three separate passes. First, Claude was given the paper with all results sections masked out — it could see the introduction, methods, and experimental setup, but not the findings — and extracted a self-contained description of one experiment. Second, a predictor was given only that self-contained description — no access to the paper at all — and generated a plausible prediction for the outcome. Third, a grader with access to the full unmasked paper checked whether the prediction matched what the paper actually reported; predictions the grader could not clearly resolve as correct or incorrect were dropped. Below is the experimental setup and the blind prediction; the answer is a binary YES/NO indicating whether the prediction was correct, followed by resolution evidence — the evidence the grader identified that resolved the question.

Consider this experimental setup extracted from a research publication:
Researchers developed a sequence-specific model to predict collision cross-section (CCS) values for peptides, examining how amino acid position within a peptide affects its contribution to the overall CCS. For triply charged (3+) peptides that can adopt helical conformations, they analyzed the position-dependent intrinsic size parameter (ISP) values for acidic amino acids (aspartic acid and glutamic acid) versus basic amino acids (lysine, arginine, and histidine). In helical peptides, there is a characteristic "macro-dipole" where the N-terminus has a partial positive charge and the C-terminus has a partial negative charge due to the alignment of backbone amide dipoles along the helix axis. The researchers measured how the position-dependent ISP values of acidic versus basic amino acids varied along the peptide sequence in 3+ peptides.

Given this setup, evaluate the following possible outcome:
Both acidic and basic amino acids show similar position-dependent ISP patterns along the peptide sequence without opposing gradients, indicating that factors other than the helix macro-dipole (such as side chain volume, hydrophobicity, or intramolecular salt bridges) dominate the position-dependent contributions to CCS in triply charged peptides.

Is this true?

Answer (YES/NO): NO